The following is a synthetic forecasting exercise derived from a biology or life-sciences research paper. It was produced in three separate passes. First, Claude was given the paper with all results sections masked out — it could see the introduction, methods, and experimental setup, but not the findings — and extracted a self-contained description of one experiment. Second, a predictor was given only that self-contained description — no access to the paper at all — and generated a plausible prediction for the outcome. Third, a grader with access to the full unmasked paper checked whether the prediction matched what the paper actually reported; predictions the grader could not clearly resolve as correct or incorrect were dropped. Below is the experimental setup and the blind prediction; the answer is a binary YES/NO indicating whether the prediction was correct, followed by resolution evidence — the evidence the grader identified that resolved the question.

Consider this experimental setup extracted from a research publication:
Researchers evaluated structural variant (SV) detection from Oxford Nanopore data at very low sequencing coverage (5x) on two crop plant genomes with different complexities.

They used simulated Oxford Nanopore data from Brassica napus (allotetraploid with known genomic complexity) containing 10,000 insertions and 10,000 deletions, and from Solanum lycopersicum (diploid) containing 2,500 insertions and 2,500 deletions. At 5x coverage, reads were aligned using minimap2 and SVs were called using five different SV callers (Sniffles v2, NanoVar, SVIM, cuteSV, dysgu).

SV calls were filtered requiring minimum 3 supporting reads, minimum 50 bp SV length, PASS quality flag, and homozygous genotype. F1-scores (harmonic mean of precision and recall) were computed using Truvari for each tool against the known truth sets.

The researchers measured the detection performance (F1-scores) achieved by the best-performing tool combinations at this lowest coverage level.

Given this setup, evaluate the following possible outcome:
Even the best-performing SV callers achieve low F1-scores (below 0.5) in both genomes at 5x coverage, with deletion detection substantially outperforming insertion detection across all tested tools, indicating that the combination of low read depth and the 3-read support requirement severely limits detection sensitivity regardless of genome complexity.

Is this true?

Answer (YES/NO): NO